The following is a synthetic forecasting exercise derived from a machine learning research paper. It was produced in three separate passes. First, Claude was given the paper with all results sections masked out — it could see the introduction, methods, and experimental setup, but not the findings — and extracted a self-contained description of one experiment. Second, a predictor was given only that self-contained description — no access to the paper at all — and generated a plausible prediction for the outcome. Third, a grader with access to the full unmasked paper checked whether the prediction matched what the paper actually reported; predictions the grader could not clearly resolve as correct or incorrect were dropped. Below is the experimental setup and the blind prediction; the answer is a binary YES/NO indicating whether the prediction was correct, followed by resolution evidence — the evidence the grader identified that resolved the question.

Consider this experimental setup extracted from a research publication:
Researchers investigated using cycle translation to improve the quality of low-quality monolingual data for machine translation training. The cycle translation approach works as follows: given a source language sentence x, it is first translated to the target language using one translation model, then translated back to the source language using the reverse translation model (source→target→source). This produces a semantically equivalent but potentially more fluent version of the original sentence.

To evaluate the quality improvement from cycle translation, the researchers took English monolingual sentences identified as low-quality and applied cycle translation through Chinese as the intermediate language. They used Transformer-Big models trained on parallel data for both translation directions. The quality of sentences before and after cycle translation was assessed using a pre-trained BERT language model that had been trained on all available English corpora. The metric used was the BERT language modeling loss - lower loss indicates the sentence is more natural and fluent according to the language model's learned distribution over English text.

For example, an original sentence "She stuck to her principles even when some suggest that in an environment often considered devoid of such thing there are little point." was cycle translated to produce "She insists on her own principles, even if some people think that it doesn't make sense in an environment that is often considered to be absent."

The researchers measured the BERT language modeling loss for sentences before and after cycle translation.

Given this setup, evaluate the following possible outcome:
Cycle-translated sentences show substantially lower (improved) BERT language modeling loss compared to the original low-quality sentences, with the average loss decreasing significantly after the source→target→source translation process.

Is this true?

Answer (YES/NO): YES